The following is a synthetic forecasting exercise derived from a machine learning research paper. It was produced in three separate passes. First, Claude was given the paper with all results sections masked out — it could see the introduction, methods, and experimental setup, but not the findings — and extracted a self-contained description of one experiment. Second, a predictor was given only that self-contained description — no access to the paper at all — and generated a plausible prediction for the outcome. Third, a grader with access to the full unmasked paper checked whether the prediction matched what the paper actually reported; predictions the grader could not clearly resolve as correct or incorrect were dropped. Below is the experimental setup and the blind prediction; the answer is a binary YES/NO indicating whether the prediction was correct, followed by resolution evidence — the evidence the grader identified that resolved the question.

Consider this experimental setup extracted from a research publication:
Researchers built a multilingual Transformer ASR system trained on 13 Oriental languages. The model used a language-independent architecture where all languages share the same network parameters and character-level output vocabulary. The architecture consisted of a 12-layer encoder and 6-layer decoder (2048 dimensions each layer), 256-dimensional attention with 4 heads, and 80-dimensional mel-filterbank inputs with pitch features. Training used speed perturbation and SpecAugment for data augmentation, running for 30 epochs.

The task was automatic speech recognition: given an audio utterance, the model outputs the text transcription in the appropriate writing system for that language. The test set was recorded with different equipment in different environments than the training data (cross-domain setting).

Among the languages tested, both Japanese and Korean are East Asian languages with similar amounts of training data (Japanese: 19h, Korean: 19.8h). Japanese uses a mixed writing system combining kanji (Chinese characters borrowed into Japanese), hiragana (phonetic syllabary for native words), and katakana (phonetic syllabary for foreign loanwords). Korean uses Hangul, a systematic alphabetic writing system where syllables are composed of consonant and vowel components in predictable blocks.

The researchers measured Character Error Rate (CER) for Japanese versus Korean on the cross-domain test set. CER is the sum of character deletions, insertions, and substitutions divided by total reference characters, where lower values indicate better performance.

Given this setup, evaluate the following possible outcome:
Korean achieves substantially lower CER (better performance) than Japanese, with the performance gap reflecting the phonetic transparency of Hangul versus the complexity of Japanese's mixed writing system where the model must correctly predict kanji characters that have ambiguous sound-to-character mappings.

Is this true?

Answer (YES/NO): YES